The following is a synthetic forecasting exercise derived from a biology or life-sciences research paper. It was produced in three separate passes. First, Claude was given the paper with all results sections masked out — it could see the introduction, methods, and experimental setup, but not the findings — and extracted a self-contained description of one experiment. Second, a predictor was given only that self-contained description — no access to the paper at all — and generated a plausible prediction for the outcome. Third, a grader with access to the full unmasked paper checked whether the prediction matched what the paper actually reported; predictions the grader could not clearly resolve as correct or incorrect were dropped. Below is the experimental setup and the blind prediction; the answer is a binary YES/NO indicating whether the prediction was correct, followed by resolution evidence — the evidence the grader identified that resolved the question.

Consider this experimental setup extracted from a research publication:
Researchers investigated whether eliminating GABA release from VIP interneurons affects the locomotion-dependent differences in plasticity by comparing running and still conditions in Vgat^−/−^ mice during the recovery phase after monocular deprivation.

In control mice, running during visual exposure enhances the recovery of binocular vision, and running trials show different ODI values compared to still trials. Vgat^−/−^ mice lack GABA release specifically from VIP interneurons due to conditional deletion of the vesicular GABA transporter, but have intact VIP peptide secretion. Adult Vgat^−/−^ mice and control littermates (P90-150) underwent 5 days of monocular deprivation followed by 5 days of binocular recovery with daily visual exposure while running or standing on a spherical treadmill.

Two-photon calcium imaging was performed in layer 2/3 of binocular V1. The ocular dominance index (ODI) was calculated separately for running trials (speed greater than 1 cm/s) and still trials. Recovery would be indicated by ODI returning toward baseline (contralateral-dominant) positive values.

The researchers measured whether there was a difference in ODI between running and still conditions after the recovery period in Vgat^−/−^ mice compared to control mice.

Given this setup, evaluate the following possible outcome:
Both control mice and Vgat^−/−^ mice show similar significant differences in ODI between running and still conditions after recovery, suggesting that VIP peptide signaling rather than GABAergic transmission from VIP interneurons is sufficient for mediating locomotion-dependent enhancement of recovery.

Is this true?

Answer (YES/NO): NO